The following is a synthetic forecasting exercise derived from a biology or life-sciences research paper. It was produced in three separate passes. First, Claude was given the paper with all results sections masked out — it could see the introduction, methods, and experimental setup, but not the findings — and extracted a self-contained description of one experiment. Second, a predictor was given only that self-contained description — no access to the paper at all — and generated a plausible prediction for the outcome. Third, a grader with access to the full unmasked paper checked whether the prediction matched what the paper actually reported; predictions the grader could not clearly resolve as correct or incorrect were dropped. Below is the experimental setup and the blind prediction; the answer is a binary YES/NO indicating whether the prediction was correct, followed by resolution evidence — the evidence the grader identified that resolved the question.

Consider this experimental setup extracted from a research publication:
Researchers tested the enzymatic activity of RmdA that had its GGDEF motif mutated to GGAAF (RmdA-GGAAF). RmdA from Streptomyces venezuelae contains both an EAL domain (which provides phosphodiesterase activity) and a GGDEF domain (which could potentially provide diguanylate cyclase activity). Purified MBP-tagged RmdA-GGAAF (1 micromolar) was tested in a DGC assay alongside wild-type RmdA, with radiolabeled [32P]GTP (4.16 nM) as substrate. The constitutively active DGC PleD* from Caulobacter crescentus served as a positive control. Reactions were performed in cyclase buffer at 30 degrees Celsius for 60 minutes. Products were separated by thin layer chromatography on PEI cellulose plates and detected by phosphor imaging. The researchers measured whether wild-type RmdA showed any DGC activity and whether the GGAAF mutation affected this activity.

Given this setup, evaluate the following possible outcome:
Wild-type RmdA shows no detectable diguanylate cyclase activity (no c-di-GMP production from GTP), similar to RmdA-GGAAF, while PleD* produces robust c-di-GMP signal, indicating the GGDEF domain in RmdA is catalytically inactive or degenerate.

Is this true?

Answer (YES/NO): NO